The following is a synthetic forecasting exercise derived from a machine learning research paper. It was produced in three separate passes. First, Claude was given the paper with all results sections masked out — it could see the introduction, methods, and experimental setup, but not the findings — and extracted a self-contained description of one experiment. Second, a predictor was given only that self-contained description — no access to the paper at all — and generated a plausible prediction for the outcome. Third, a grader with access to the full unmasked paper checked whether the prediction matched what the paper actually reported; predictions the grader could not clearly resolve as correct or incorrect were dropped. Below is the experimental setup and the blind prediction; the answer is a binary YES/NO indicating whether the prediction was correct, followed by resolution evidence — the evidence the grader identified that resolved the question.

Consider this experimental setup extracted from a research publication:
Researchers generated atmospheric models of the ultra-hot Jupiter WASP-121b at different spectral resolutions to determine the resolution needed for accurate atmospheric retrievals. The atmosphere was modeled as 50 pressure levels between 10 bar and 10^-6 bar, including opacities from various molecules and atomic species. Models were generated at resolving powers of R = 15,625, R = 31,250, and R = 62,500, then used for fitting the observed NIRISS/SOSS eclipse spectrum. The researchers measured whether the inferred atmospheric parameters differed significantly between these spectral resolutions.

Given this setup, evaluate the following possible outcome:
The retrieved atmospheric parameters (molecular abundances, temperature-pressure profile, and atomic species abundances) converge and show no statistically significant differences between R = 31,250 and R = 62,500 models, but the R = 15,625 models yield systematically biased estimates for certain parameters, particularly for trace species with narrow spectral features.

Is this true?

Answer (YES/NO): NO